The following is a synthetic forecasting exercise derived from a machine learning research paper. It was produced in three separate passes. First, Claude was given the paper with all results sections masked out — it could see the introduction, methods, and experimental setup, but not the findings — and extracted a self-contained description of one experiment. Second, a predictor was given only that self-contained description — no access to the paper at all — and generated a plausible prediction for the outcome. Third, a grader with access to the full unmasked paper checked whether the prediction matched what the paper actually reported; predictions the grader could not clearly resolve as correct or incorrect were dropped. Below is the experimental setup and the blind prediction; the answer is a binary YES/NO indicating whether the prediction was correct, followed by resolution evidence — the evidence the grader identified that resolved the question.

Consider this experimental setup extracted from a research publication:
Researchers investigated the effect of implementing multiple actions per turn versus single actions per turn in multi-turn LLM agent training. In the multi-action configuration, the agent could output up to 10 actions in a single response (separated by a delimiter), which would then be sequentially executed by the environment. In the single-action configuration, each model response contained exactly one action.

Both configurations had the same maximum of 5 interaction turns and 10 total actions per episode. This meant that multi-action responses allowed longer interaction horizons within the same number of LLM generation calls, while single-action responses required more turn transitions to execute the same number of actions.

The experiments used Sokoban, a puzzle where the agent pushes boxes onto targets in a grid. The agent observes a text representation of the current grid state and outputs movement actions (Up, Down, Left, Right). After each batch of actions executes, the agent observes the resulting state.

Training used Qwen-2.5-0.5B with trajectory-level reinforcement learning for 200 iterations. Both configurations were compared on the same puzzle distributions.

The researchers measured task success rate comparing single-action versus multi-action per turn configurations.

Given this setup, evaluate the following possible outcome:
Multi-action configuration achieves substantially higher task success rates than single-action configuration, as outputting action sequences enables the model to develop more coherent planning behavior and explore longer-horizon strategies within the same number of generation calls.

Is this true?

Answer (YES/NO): YES